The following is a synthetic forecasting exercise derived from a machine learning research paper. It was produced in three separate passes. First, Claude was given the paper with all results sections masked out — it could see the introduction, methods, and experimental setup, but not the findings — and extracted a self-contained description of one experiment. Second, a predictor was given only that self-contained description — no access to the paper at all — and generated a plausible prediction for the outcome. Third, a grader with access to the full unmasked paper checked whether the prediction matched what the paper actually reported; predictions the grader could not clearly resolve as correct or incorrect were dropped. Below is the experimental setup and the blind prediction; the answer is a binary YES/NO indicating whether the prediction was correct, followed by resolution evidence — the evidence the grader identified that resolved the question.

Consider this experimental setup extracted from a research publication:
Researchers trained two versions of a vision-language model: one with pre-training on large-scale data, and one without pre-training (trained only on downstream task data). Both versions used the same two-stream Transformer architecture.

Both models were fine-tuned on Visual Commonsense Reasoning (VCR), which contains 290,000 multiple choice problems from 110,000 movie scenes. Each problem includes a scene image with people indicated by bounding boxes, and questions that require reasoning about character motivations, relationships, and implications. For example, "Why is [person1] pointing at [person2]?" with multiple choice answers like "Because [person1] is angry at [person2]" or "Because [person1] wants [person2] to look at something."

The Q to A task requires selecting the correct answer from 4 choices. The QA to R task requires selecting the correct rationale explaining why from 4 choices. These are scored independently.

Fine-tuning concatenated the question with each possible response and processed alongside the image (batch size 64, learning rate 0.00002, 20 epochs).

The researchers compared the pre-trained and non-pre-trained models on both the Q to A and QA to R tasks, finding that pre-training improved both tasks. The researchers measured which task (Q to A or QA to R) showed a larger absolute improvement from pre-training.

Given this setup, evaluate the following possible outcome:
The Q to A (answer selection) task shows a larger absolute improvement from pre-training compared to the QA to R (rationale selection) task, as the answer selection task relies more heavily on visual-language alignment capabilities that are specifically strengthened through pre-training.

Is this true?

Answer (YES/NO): NO